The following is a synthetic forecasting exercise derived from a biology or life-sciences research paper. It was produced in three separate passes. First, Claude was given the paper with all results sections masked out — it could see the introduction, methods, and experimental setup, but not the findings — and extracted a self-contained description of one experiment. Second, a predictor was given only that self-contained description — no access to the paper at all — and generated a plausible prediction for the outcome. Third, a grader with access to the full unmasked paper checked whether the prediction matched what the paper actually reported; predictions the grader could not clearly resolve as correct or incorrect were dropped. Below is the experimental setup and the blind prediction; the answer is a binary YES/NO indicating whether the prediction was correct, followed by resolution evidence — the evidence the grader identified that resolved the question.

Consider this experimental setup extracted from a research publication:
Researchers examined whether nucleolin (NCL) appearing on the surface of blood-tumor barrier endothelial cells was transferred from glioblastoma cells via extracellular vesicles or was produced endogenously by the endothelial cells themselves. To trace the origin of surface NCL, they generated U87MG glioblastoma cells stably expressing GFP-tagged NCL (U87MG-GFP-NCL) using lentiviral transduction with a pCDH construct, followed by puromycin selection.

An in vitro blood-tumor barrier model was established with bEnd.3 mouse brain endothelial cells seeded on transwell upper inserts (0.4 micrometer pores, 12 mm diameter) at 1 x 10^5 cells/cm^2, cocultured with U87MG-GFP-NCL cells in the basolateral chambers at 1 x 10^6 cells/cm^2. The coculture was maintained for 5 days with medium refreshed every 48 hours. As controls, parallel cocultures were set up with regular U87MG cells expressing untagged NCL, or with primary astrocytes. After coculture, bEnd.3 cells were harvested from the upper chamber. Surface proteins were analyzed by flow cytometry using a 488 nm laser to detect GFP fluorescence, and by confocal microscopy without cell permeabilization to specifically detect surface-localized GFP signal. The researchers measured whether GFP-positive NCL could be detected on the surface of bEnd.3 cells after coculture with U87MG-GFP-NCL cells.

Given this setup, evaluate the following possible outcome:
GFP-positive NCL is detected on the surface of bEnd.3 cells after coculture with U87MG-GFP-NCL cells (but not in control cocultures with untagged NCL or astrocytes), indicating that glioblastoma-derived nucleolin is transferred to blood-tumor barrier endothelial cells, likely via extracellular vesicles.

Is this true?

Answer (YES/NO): YES